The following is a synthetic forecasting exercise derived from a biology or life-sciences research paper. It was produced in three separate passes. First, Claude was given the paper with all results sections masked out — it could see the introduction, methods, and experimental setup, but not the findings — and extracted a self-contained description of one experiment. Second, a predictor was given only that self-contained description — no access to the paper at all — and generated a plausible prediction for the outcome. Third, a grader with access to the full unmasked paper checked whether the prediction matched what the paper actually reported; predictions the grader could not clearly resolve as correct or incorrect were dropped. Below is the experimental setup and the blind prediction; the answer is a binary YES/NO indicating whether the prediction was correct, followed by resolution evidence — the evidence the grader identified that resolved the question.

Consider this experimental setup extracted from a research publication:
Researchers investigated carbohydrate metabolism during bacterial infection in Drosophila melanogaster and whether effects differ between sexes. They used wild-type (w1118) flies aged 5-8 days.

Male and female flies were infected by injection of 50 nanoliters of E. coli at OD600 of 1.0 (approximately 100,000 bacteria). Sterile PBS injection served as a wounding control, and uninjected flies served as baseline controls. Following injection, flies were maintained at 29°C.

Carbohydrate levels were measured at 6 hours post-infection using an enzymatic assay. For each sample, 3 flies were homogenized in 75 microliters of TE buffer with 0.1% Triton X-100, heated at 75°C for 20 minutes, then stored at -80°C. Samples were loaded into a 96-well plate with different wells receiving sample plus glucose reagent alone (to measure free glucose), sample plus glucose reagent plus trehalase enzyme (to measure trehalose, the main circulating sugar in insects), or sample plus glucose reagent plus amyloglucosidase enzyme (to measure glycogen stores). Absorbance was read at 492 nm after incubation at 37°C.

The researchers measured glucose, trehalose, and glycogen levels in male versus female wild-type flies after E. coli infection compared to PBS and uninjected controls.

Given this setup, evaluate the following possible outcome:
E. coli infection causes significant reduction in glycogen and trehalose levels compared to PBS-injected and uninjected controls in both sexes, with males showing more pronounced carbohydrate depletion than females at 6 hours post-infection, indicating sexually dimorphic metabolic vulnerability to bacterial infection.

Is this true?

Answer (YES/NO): NO